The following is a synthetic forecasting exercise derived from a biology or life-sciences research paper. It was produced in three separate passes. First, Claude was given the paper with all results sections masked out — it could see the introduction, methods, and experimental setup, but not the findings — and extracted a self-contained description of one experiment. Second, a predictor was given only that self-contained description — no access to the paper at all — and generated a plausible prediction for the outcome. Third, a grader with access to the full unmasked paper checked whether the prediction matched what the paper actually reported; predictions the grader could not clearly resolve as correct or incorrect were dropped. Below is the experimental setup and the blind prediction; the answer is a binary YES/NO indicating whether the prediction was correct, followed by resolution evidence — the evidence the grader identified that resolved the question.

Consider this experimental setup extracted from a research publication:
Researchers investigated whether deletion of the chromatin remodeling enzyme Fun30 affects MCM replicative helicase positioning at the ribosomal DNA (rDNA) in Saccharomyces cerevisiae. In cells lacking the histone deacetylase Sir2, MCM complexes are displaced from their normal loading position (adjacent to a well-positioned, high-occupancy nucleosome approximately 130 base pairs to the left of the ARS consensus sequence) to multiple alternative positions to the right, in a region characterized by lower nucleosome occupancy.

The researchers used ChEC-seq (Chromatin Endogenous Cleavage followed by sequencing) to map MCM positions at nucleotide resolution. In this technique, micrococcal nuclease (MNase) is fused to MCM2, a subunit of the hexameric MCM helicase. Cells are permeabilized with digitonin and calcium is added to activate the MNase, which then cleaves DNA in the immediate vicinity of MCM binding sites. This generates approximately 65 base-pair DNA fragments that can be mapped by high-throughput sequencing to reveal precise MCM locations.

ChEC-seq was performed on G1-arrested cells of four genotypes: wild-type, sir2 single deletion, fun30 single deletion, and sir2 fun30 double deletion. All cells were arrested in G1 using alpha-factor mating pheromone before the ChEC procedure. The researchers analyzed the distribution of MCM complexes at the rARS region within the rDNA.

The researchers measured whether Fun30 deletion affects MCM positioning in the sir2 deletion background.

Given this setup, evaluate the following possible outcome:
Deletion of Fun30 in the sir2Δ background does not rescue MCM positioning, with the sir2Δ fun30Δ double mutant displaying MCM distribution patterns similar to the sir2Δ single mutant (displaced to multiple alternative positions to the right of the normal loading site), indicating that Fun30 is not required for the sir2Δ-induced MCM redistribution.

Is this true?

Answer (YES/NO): NO